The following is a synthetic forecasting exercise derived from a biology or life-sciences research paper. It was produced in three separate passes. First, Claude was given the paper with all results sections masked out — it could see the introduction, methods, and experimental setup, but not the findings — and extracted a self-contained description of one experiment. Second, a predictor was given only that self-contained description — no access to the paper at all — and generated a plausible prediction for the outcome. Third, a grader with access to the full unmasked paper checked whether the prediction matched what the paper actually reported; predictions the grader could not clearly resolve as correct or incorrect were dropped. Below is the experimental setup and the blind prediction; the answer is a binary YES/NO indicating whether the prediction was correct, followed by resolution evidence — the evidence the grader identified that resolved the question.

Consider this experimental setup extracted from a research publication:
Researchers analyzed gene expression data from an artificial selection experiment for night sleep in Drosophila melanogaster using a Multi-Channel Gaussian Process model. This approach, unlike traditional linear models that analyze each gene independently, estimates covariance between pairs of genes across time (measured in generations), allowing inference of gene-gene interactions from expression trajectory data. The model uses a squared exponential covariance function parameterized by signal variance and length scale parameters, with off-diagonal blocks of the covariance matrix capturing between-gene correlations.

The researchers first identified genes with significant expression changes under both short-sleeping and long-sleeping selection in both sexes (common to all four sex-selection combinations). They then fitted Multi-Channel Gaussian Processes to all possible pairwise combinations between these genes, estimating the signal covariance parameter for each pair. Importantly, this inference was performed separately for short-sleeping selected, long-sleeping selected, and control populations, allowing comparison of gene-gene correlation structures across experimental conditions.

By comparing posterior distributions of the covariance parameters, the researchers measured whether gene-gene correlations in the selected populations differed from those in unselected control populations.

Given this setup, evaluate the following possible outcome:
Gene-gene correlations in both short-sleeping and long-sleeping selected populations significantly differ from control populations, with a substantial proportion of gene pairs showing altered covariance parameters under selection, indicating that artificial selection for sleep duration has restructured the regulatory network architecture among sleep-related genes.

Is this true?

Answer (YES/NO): NO